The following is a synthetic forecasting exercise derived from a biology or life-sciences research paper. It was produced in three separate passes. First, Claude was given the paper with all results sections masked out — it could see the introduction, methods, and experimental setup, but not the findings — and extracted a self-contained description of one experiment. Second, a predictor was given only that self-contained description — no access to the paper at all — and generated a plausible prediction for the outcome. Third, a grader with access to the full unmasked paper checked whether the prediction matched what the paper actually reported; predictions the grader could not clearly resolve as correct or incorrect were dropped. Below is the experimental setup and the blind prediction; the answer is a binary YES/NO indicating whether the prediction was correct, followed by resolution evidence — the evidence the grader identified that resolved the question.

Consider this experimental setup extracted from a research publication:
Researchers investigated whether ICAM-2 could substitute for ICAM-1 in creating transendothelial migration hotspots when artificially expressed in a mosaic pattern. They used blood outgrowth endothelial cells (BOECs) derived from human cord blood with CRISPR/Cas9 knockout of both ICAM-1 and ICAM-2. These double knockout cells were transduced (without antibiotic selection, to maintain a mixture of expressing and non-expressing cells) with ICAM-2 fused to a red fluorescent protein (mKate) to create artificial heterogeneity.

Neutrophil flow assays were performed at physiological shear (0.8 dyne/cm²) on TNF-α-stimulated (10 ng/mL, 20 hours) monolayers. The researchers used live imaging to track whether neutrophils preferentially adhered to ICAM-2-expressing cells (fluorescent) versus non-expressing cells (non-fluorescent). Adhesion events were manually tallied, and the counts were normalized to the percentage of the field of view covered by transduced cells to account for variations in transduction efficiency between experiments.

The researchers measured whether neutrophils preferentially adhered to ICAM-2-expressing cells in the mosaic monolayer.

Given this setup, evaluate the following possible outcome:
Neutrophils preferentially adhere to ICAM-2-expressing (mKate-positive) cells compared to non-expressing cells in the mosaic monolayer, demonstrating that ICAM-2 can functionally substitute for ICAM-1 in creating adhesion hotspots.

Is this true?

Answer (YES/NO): YES